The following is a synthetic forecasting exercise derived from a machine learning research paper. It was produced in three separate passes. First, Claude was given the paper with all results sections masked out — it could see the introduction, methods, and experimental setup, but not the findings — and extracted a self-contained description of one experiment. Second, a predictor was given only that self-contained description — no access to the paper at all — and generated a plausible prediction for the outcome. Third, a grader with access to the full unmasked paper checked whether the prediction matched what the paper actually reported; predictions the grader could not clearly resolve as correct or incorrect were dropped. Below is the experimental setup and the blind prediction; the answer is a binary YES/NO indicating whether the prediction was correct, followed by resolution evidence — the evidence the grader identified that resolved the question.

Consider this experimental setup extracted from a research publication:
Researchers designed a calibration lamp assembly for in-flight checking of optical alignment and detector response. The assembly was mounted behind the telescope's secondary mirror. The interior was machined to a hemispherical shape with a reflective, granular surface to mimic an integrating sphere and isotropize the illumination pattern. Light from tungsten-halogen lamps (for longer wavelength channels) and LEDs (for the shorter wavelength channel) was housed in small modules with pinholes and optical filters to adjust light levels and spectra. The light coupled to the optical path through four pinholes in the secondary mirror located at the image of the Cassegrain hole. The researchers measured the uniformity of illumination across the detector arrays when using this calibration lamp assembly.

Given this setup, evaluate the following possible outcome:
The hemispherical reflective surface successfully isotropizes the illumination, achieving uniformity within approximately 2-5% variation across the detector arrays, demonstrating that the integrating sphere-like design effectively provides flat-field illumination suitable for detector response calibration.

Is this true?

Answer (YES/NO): NO